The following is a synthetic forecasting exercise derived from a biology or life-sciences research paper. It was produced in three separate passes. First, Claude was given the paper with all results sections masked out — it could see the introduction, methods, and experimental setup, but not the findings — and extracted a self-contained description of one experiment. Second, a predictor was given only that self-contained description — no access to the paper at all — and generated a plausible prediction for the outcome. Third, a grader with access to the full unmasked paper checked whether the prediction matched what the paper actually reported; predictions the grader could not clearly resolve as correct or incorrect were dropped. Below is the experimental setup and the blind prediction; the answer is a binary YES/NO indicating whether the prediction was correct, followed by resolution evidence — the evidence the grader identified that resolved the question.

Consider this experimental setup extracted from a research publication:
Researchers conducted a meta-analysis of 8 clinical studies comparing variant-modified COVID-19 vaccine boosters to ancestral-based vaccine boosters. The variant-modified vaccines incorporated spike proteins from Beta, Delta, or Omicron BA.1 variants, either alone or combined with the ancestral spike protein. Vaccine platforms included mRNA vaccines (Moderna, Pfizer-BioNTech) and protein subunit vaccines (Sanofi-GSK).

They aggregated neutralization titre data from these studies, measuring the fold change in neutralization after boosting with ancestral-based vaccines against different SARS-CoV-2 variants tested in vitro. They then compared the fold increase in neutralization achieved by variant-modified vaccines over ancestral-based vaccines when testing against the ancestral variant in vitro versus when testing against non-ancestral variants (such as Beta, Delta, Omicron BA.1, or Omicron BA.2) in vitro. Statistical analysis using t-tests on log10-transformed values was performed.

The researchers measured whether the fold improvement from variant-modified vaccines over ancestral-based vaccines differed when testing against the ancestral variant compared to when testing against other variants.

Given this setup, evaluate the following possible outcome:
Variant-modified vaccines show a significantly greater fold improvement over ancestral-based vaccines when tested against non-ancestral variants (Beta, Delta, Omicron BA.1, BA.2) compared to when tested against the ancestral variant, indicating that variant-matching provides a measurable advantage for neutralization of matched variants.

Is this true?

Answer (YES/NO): YES